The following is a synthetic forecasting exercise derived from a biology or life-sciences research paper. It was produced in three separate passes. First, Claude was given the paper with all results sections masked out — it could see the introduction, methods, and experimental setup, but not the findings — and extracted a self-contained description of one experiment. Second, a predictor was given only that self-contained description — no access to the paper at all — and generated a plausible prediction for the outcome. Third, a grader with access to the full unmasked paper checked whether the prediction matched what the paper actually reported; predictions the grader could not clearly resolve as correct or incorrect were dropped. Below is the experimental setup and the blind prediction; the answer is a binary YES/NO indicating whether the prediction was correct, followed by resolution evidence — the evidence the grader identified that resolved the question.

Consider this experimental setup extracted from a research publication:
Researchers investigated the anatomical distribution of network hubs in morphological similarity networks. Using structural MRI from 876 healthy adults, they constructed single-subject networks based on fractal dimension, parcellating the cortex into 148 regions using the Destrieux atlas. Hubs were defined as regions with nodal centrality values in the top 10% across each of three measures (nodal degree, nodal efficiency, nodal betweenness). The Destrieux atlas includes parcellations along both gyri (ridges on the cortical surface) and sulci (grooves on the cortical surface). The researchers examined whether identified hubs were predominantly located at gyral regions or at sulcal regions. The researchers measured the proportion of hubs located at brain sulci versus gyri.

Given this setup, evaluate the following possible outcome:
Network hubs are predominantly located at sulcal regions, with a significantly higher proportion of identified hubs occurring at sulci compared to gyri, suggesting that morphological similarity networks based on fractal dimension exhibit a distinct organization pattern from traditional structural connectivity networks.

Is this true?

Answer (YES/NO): YES